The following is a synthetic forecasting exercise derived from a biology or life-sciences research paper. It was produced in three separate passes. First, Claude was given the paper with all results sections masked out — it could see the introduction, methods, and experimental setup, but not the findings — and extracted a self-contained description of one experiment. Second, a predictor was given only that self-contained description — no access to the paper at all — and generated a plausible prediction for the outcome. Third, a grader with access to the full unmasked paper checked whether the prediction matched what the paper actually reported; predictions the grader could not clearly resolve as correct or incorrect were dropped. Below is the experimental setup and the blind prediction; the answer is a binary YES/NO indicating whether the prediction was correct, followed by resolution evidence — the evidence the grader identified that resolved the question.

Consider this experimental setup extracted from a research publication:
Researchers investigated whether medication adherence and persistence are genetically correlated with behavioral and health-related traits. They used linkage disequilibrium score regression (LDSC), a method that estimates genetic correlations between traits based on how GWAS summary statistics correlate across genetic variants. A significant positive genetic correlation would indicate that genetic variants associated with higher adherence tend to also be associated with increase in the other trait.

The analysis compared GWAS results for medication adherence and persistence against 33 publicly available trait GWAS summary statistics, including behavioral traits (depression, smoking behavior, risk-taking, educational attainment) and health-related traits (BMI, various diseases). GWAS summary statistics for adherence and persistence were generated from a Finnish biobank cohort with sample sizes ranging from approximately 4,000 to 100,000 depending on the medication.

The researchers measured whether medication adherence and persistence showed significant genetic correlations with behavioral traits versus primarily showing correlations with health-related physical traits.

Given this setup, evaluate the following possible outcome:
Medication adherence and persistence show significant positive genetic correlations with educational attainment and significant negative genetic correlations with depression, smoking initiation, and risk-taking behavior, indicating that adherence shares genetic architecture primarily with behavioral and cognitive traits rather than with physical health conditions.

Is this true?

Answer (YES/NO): NO